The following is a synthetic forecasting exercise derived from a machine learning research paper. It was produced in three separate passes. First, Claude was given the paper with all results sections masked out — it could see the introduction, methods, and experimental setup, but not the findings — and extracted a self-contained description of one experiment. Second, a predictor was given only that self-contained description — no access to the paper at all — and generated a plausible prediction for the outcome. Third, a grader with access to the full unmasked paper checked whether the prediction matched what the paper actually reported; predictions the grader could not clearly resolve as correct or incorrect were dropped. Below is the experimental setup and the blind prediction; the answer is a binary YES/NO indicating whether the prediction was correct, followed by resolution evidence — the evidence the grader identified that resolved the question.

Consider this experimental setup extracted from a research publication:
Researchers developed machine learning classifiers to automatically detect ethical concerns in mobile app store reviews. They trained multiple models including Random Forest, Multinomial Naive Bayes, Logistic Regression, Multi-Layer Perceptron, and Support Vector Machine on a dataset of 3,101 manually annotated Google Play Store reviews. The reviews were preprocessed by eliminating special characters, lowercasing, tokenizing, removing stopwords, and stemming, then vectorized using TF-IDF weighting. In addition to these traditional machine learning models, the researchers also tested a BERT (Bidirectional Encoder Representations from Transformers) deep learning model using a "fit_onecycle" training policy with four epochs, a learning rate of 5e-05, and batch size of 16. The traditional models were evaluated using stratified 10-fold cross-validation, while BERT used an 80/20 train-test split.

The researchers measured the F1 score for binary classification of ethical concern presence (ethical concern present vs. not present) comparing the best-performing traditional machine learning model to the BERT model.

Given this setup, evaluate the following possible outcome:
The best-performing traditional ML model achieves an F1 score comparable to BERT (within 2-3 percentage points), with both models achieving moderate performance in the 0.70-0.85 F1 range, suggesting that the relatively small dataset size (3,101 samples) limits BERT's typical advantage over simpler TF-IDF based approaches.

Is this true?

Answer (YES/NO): NO